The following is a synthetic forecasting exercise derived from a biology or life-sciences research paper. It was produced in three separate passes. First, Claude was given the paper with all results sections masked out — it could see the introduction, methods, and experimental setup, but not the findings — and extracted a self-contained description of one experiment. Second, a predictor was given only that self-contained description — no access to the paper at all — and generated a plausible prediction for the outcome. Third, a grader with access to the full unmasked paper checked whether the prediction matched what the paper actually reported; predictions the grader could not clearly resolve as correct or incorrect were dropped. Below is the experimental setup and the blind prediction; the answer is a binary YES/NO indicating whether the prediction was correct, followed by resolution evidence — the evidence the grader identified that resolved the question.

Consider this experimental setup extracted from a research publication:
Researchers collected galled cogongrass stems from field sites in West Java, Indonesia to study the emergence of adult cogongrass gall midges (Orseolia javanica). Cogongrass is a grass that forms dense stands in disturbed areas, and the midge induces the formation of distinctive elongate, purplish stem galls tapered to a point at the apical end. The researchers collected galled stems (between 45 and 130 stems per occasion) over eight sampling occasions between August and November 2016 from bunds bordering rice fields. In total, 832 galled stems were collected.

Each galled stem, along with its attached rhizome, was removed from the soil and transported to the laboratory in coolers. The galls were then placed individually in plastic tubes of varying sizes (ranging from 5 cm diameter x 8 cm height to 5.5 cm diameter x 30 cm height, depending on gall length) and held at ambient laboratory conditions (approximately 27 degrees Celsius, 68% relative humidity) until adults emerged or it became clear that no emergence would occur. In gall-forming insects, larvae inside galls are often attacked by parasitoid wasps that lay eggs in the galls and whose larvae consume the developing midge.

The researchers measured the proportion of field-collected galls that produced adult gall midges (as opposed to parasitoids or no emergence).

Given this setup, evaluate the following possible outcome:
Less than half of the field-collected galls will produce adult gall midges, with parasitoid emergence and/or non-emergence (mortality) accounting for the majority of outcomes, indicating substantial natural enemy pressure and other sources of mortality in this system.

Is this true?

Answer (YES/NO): YES